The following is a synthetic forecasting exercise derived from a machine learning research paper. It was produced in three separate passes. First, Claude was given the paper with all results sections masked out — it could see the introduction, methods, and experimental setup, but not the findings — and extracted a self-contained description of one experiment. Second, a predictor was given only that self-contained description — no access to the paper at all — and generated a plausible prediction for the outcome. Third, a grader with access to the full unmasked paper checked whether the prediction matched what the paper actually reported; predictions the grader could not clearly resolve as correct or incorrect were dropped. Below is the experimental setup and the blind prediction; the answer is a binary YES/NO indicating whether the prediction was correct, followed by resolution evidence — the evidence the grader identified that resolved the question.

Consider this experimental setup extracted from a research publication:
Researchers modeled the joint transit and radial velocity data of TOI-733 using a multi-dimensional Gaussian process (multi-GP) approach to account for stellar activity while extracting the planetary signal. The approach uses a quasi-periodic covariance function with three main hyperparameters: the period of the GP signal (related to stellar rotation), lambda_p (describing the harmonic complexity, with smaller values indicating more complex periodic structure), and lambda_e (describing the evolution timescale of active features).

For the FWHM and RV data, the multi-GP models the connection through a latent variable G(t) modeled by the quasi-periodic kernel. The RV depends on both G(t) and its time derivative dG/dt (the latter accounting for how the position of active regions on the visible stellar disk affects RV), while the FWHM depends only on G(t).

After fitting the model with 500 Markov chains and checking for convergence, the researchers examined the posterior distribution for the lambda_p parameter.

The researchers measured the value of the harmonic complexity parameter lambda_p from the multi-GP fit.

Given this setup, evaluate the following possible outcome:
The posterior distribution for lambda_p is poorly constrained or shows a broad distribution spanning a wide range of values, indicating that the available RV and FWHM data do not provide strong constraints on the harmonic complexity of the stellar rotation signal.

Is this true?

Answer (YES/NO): NO